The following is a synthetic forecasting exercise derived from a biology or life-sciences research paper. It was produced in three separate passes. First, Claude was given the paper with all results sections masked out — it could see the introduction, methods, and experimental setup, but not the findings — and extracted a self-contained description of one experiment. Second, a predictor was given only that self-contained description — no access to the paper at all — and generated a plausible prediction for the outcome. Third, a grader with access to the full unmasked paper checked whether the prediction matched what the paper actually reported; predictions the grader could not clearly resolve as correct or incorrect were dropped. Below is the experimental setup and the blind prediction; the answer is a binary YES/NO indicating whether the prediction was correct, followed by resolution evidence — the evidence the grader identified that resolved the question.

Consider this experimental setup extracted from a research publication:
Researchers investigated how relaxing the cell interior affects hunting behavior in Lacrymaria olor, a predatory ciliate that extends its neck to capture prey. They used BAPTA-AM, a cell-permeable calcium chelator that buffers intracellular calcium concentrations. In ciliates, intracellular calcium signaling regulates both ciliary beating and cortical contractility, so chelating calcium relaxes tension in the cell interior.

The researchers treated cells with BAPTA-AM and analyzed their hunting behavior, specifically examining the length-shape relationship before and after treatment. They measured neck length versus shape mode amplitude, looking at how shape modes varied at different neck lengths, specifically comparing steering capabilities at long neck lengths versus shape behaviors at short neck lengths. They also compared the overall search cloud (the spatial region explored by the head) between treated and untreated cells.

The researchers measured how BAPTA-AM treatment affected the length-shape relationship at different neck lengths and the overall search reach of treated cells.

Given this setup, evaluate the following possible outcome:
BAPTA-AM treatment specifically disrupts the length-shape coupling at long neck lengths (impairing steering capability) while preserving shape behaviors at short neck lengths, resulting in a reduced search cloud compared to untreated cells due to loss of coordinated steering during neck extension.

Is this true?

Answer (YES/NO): NO